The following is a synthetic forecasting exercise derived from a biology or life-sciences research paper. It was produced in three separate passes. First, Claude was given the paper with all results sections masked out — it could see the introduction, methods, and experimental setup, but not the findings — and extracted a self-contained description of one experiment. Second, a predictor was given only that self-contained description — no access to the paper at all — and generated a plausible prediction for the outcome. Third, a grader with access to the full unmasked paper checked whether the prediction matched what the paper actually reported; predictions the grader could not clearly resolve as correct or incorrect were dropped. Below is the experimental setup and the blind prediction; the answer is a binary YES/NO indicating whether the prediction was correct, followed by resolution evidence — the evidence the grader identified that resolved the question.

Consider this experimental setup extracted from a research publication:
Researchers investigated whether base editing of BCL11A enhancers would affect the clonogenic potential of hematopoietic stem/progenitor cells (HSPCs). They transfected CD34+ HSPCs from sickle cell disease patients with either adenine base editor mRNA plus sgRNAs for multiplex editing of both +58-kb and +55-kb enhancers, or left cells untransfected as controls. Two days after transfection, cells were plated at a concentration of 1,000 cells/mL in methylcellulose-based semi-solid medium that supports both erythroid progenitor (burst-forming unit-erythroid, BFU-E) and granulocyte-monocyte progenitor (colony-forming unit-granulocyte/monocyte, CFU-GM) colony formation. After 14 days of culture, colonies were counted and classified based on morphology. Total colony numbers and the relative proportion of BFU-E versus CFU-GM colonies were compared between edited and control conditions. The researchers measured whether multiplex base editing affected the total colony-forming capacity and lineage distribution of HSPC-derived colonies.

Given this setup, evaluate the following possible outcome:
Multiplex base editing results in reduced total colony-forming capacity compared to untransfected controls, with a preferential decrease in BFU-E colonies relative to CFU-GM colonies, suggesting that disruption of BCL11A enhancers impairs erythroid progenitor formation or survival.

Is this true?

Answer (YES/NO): NO